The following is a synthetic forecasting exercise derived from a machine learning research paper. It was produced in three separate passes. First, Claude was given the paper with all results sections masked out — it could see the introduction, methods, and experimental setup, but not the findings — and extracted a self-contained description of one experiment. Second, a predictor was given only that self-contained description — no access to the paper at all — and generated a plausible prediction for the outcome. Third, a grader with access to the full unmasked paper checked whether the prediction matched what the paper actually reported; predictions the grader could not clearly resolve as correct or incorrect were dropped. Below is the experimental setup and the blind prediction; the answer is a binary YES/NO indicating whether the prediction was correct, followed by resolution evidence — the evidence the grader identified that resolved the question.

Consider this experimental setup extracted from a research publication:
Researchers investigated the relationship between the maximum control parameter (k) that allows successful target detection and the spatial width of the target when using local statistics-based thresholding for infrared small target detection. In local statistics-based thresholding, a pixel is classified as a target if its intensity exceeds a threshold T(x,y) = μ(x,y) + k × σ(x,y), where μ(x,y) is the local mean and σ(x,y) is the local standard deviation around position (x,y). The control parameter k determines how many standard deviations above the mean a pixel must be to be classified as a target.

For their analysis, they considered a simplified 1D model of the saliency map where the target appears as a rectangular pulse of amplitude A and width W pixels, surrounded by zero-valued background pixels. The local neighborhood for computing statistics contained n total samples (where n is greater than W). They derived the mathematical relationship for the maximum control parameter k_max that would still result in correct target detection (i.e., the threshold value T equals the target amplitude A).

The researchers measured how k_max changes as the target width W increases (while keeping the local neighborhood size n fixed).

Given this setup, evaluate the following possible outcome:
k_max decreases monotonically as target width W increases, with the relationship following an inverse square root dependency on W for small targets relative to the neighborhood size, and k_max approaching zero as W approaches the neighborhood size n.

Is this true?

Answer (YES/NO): YES